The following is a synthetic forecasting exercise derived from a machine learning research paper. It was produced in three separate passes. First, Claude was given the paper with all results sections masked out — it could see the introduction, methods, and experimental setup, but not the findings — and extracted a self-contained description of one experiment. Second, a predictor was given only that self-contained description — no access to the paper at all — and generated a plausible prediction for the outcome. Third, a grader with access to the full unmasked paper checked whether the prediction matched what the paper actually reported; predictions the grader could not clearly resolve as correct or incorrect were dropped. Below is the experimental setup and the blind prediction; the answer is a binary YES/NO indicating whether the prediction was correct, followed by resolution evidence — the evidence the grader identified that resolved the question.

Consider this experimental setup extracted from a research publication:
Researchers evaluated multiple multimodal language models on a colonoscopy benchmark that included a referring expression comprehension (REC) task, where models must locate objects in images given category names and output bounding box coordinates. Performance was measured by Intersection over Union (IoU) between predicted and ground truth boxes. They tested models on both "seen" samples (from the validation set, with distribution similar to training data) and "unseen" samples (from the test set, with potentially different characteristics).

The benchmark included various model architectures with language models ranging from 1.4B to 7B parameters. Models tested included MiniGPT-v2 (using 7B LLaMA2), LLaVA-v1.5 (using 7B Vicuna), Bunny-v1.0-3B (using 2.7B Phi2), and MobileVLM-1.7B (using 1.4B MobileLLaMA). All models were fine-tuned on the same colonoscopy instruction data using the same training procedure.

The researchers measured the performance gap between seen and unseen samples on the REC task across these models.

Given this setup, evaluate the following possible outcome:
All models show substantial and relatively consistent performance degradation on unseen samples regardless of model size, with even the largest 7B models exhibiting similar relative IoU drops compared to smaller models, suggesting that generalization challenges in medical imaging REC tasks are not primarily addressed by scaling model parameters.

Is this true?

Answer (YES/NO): NO